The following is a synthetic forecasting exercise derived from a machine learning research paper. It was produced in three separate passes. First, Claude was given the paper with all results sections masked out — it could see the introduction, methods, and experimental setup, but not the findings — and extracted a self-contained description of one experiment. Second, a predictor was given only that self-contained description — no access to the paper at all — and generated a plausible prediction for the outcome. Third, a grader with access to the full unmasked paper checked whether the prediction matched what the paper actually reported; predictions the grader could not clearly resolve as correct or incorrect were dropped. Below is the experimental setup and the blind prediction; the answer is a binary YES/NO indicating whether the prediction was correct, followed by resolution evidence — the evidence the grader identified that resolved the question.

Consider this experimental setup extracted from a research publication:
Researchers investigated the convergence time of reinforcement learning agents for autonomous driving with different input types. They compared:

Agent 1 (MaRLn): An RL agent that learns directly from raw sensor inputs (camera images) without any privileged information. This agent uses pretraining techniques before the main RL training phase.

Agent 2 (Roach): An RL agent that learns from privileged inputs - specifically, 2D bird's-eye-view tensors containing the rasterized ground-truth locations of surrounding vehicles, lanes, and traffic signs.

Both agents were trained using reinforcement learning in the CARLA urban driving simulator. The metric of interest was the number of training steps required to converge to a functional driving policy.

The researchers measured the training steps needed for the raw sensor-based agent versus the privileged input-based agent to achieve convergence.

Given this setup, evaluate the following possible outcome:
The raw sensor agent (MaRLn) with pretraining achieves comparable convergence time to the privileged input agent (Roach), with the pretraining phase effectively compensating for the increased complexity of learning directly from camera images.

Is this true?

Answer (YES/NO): NO